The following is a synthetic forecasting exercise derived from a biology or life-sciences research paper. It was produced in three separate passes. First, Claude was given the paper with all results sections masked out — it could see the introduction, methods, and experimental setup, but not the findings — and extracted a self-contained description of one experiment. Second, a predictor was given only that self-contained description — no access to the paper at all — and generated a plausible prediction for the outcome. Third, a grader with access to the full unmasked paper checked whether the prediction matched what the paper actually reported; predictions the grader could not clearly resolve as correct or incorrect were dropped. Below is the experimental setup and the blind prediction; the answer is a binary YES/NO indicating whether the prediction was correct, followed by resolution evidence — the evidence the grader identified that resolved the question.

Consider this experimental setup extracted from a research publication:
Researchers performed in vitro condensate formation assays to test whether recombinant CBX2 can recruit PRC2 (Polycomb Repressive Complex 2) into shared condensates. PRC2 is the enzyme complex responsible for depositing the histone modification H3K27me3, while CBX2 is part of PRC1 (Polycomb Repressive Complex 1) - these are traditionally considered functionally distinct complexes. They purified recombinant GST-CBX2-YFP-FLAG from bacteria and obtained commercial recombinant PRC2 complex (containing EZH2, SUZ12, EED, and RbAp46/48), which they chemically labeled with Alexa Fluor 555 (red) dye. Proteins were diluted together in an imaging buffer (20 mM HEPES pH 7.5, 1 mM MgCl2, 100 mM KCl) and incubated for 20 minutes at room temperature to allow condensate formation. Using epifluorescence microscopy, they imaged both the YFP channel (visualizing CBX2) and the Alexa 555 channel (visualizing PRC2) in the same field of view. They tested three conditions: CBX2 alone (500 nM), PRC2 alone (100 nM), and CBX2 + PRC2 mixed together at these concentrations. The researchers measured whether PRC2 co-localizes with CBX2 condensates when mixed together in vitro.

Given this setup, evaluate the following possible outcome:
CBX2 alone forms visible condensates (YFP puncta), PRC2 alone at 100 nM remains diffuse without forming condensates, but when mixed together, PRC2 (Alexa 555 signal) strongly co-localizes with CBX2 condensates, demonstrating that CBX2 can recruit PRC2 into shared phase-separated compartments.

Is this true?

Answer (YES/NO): YES